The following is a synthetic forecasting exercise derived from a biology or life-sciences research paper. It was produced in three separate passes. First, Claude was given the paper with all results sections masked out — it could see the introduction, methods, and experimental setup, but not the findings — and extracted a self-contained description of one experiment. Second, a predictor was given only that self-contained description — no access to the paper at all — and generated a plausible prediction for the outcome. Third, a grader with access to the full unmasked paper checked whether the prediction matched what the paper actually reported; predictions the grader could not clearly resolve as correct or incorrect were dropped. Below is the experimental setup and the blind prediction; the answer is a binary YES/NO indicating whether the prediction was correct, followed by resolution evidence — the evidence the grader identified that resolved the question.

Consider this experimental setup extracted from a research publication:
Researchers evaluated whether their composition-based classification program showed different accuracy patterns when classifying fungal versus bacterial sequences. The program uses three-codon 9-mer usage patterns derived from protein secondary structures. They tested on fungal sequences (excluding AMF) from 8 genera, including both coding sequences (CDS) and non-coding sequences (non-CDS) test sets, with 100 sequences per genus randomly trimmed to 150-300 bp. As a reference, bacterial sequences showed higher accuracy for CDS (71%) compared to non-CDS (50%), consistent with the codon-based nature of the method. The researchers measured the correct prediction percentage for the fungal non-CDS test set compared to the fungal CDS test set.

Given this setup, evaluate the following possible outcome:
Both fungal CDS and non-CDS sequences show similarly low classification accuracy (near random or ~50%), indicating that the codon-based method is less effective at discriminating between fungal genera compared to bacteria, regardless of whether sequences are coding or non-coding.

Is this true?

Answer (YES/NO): NO